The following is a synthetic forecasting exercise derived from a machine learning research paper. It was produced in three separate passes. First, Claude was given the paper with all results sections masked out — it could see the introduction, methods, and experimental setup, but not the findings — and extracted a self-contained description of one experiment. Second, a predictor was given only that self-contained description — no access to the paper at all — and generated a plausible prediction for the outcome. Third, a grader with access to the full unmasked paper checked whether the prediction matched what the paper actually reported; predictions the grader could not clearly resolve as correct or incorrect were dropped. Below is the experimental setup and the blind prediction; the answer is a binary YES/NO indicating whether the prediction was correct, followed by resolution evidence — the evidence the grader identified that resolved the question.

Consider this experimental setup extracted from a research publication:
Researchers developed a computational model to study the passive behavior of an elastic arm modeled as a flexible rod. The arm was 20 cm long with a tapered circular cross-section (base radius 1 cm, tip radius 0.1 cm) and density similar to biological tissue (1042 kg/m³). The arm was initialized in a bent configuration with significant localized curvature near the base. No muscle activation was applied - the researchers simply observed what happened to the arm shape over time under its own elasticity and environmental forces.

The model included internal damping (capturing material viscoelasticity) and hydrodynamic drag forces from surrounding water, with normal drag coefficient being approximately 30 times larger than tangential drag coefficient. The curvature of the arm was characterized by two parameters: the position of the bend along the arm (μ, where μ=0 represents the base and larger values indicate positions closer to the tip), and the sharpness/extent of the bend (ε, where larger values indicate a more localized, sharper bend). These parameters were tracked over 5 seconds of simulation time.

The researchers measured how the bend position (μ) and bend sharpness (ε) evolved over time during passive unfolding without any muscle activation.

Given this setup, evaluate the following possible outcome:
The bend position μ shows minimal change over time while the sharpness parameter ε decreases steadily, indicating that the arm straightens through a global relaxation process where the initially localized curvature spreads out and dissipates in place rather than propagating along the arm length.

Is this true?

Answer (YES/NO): NO